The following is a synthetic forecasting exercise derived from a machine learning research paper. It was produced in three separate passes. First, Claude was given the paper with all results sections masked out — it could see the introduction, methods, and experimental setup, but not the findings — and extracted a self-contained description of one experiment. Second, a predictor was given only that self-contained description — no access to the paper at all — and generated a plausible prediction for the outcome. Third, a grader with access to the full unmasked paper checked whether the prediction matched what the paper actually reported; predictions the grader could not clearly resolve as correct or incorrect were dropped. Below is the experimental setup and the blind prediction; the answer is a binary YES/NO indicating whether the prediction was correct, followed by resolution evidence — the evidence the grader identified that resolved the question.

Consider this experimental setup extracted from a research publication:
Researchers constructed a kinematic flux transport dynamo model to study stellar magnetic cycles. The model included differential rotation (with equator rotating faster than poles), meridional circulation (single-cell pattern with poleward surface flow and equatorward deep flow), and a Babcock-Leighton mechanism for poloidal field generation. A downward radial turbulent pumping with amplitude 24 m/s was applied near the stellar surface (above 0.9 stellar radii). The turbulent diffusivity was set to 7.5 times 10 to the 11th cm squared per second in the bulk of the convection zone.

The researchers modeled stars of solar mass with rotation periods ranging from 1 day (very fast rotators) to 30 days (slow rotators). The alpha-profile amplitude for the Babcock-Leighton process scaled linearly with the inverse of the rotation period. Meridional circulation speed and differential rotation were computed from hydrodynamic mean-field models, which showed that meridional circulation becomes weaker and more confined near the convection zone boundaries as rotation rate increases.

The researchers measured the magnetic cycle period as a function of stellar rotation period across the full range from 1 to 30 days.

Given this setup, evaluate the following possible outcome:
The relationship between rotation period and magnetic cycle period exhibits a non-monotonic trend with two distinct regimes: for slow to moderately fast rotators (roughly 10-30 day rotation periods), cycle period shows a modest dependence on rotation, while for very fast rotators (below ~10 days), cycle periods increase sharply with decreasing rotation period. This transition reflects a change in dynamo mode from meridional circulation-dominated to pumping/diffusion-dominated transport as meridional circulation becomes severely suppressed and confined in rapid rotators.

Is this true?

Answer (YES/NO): NO